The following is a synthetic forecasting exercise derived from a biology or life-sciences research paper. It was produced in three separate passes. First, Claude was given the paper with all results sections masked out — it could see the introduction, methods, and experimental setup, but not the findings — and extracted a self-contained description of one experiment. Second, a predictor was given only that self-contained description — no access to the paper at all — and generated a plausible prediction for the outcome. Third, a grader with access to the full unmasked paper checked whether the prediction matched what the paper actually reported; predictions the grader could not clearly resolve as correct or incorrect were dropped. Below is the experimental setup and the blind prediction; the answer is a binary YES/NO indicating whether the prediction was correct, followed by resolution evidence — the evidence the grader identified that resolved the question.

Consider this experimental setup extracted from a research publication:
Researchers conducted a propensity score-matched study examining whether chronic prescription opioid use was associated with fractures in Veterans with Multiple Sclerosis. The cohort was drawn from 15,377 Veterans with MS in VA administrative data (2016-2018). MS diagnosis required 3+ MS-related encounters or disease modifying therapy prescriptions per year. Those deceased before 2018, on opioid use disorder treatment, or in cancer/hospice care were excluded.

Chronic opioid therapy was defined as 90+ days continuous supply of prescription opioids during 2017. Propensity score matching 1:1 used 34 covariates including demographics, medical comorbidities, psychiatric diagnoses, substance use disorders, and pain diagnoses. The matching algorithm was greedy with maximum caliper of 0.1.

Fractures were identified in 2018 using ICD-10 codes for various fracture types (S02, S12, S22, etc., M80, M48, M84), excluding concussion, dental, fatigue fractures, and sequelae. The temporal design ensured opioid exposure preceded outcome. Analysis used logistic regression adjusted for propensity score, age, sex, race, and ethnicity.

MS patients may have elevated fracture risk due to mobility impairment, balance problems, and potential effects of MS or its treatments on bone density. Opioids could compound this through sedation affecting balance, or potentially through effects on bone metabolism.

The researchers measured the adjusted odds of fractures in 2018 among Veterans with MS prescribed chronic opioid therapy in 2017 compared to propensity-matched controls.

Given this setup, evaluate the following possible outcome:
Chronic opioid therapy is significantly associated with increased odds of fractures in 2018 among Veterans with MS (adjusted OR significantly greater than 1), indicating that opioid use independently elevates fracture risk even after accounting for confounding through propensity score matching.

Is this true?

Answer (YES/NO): NO